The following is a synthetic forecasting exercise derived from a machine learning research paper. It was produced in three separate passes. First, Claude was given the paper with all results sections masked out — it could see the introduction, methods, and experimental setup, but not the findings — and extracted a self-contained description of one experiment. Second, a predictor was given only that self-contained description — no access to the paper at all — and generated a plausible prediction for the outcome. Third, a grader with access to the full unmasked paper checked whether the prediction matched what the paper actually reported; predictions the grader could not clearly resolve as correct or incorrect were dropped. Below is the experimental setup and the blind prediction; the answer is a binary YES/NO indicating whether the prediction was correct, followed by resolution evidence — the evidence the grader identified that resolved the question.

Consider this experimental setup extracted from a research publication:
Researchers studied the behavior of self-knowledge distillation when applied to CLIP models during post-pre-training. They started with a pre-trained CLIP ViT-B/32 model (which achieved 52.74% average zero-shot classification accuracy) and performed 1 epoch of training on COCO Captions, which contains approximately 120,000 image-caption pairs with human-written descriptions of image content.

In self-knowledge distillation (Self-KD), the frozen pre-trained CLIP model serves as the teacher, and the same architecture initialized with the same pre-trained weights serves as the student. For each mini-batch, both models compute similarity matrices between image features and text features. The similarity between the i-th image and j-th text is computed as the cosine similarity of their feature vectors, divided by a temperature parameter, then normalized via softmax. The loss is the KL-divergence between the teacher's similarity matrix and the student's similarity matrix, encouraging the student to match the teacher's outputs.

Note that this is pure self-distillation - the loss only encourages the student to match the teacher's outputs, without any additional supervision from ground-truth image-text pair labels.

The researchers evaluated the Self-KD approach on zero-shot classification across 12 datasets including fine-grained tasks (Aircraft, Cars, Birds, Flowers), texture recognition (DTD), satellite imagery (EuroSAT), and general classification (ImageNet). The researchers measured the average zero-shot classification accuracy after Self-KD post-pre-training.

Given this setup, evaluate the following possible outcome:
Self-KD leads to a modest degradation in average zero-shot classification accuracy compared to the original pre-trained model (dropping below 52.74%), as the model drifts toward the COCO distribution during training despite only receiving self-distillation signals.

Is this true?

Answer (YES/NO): NO